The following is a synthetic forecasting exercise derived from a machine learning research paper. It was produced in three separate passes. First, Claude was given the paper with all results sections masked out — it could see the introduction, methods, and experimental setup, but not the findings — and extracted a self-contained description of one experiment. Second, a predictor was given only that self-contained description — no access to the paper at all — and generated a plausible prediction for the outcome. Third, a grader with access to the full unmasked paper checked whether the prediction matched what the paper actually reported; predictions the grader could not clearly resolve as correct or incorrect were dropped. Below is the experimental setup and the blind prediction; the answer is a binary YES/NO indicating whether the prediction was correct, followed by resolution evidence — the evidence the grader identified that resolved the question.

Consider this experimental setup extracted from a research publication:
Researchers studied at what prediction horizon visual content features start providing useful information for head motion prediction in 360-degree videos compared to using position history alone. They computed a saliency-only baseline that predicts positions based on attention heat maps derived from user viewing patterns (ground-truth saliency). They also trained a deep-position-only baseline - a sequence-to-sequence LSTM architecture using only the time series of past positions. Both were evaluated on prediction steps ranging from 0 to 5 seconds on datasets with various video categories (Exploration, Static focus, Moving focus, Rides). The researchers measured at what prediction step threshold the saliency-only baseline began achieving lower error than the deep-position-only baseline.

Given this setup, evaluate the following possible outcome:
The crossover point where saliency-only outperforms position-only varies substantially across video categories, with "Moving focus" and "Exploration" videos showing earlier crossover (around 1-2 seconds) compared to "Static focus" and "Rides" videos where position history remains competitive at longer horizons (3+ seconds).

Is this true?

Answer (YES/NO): NO